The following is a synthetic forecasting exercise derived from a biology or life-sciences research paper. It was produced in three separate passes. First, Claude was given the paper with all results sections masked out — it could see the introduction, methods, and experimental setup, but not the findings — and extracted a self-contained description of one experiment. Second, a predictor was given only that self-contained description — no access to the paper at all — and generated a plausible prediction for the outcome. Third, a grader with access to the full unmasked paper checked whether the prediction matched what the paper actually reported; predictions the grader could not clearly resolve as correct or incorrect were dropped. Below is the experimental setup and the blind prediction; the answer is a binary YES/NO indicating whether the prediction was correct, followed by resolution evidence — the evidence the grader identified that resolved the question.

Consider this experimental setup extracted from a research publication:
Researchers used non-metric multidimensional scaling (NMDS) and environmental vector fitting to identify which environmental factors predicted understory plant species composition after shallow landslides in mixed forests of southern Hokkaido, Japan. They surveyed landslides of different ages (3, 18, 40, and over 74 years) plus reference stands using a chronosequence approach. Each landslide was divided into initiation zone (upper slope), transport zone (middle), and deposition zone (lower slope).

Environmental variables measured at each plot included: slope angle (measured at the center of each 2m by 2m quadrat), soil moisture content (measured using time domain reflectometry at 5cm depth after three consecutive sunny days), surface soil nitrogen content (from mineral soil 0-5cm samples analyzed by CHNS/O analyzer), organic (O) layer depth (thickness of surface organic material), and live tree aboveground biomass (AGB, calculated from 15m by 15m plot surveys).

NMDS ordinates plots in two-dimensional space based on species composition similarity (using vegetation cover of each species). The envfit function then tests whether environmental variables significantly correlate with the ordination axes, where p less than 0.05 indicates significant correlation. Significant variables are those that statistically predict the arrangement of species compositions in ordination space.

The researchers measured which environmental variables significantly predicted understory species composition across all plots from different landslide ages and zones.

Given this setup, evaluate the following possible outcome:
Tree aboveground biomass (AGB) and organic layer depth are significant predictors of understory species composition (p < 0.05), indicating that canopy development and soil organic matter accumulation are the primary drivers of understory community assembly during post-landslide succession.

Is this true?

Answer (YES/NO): NO